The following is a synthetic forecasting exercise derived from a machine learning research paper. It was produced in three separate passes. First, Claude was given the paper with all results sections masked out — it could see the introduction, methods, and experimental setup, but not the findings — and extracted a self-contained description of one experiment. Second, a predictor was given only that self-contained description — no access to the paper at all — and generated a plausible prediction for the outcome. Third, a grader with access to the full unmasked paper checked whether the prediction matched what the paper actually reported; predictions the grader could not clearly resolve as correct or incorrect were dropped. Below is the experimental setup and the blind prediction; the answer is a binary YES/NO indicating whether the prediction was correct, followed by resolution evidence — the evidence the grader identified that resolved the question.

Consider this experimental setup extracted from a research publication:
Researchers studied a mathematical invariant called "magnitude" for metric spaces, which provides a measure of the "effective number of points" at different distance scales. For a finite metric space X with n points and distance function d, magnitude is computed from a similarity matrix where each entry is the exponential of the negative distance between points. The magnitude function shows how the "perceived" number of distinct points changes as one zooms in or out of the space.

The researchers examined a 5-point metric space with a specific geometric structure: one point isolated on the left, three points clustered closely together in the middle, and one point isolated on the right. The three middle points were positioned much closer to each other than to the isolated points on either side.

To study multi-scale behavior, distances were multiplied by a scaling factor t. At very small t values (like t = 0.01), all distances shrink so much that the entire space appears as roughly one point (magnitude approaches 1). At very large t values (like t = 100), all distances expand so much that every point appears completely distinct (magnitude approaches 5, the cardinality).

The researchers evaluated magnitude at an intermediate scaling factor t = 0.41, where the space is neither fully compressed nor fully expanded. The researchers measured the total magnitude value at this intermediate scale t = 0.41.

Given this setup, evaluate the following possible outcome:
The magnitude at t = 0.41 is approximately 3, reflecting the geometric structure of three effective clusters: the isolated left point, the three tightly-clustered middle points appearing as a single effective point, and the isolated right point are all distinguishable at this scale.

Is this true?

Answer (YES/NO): YES